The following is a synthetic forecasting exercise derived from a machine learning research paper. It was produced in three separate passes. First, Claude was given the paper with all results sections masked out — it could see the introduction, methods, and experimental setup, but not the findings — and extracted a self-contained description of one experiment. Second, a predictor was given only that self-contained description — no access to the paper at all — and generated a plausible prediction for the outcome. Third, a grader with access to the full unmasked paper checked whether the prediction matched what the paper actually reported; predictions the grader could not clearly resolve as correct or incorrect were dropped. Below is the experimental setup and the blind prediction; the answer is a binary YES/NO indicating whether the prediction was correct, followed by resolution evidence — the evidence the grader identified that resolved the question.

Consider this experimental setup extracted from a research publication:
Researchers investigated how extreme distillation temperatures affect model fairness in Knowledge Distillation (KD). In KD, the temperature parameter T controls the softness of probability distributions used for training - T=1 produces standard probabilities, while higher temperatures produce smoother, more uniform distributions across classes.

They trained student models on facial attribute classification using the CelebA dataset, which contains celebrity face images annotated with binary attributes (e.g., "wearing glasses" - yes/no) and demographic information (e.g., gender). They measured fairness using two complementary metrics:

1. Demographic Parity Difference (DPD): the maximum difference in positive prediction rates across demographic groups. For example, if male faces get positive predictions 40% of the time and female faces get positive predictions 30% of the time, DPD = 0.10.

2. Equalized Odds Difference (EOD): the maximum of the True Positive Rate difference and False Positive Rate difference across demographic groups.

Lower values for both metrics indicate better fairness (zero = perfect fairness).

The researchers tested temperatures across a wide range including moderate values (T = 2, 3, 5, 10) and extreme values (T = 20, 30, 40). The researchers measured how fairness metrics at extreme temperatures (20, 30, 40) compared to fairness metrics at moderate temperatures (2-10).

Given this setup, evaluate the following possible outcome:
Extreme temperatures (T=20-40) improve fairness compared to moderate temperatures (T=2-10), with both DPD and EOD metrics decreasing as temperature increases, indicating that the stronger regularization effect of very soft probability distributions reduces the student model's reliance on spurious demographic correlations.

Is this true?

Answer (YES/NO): NO